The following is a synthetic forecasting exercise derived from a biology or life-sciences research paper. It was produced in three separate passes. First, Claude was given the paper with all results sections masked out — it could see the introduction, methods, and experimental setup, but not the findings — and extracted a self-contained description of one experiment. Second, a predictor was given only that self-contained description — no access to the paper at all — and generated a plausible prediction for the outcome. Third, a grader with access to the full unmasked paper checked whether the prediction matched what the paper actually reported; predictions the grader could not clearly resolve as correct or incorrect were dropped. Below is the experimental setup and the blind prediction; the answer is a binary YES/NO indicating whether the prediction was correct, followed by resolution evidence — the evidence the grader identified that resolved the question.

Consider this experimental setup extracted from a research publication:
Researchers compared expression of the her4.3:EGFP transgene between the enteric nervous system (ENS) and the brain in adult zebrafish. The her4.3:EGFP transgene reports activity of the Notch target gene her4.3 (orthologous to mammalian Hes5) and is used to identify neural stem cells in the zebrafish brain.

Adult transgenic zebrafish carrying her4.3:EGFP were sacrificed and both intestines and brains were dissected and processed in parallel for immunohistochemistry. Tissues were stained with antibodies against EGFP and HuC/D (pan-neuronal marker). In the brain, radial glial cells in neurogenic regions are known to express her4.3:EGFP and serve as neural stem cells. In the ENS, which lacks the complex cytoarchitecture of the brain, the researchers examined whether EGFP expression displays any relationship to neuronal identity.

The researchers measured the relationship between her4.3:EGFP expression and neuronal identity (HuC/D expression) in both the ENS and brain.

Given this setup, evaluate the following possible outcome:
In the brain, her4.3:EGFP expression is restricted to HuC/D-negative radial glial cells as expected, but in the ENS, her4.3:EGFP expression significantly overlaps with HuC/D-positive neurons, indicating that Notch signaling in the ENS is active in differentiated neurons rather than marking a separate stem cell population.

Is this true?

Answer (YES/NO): NO